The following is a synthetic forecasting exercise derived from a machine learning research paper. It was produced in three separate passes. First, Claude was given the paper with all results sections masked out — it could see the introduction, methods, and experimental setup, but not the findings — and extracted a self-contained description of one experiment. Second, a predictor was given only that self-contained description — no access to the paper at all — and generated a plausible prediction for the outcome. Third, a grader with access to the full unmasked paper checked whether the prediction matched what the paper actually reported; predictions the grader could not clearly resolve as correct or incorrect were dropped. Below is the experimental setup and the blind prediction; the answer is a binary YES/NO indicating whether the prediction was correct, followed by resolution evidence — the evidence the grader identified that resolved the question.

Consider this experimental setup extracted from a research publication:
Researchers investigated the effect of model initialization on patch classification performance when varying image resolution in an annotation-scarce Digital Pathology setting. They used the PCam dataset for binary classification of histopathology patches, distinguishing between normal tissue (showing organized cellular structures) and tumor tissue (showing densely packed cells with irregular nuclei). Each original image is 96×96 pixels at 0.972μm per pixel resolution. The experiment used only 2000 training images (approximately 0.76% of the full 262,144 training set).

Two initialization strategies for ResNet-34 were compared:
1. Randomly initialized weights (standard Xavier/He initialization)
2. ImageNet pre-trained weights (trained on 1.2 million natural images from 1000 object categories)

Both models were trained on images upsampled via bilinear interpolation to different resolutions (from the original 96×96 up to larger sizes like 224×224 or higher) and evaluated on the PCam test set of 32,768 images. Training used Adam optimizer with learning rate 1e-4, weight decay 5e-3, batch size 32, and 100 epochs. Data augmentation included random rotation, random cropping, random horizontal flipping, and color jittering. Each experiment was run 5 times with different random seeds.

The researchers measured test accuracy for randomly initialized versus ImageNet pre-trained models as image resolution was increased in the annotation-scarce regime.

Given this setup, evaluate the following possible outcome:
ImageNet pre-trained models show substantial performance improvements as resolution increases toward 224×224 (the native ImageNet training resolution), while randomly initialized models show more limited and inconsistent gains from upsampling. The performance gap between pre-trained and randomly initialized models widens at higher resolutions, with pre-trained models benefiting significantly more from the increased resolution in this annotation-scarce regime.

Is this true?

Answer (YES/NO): NO